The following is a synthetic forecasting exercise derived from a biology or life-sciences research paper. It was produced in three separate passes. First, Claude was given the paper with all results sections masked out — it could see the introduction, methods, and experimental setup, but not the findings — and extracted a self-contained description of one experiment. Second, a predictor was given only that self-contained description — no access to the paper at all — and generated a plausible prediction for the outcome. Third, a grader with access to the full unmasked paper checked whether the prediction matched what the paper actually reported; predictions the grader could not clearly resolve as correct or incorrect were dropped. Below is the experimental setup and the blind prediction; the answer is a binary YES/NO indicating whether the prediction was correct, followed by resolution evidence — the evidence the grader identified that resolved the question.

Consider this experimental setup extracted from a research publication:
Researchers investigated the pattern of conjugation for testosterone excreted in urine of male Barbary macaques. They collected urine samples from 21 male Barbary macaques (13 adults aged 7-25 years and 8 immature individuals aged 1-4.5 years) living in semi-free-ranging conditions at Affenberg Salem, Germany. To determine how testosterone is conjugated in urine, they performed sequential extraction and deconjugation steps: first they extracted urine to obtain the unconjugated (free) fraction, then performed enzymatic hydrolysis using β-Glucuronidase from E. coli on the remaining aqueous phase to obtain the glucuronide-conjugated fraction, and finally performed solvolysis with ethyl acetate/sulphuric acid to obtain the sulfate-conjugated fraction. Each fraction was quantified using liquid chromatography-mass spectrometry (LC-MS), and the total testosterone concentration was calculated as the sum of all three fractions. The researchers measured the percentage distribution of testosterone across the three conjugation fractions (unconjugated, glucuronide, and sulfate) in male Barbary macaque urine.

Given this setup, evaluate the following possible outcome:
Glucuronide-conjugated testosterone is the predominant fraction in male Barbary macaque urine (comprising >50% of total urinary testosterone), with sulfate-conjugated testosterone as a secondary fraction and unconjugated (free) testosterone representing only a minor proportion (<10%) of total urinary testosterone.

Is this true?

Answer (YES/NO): YES